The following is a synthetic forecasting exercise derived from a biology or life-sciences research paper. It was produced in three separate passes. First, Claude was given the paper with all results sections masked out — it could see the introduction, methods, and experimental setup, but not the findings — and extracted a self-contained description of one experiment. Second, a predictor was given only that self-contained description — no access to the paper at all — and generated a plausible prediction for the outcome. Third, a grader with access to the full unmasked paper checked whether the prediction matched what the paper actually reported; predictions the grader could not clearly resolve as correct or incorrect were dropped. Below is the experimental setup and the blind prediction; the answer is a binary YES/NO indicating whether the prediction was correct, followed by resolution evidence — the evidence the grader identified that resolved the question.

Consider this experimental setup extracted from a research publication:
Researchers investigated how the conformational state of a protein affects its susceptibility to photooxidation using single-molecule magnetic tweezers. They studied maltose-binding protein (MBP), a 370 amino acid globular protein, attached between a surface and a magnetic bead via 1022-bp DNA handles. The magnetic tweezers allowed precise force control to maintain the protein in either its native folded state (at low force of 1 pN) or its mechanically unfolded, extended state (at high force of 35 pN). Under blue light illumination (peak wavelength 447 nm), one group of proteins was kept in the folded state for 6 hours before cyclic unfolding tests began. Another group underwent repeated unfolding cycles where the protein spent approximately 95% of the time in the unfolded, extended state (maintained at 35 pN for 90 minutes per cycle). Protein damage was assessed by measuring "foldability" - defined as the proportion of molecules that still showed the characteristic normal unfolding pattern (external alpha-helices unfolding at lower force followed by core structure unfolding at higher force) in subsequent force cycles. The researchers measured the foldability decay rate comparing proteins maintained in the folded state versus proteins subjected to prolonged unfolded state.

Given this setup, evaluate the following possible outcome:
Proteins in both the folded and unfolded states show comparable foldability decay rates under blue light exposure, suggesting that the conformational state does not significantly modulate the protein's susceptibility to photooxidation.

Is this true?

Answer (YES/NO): NO